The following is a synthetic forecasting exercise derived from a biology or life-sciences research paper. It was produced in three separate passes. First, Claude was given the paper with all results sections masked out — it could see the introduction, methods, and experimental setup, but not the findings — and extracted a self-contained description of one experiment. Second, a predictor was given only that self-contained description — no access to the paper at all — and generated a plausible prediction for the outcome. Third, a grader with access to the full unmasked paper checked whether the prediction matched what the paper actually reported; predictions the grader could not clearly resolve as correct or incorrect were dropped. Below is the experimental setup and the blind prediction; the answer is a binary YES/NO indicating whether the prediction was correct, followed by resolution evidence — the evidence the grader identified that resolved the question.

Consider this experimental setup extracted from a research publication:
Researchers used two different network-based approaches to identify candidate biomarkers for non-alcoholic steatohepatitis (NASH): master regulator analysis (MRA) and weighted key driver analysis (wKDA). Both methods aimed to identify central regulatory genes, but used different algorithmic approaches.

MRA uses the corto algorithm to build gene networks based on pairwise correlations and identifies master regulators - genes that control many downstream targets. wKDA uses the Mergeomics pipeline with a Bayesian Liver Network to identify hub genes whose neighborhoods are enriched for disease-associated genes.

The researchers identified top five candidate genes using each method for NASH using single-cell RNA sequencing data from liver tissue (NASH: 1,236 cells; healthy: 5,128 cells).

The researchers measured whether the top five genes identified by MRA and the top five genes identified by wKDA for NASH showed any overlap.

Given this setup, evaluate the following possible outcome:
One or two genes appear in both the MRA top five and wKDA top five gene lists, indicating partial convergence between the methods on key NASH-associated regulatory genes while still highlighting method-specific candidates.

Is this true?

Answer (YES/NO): NO